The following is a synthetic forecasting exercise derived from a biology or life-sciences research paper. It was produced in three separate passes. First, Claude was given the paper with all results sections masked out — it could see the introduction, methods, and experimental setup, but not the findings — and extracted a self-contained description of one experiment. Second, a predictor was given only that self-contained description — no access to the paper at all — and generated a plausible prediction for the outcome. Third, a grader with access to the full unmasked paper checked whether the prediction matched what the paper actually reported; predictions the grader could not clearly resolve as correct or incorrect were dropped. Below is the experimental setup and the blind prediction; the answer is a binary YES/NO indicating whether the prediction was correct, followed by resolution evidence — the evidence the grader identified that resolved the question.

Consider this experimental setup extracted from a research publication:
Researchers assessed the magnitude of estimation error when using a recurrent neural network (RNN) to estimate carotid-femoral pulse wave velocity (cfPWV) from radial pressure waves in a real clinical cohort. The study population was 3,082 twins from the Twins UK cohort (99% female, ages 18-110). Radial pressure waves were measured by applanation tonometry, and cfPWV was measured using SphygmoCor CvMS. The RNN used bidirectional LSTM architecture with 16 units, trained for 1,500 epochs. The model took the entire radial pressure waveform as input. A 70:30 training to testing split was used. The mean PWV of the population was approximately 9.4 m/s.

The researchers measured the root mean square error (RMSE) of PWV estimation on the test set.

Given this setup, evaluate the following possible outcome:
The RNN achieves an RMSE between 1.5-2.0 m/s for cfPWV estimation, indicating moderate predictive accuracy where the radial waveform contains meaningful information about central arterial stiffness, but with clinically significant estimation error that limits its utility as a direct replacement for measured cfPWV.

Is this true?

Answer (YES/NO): YES